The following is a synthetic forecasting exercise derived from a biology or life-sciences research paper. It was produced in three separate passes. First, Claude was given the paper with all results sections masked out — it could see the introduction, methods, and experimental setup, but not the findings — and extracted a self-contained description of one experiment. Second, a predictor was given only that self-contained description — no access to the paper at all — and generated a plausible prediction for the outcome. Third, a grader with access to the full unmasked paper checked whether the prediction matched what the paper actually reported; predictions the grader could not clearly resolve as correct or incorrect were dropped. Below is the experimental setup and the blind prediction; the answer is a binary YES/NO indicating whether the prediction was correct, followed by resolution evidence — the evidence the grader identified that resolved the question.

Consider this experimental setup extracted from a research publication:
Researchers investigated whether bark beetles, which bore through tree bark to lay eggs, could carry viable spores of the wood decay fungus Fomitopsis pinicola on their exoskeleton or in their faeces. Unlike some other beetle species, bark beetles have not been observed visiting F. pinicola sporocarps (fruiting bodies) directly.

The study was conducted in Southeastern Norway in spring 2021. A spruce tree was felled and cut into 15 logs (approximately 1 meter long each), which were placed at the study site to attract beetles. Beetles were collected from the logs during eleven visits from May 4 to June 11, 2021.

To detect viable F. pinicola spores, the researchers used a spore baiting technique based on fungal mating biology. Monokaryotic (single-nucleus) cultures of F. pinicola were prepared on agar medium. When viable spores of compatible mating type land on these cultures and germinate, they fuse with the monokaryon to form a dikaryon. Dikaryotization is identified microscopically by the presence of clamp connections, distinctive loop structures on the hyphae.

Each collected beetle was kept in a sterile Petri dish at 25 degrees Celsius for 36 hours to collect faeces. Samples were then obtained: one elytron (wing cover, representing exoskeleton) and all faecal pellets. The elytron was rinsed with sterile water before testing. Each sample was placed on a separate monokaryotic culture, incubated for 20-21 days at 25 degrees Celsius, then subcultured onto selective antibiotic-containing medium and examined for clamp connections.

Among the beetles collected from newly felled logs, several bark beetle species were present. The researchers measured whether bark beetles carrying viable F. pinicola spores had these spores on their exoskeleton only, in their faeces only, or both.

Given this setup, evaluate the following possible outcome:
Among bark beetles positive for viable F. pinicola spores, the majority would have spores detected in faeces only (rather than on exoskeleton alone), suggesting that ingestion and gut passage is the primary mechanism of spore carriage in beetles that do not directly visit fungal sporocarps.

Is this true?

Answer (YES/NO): NO